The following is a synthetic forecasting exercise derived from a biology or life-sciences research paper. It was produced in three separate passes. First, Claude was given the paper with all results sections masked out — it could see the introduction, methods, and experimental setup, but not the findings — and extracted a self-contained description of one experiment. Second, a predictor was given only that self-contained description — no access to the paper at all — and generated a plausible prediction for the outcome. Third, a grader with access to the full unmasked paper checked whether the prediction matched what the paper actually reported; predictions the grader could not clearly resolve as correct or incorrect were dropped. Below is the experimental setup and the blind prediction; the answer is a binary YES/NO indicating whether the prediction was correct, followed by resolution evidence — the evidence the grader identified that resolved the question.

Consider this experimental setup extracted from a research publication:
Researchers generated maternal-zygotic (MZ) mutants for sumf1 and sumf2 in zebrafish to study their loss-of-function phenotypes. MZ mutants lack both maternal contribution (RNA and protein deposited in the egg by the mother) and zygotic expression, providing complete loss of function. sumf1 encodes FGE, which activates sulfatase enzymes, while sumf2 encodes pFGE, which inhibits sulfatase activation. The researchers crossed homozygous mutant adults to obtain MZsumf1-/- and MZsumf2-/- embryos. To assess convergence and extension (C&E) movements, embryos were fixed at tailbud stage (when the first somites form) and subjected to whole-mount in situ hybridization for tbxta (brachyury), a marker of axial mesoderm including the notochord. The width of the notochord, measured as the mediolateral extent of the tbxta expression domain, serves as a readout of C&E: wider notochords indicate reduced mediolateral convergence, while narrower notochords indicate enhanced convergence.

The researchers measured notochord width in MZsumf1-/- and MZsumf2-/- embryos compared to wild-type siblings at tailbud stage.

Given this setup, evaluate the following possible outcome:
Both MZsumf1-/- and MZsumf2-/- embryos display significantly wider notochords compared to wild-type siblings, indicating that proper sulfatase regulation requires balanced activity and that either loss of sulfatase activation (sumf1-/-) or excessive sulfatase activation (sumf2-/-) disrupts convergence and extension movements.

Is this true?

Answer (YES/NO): NO